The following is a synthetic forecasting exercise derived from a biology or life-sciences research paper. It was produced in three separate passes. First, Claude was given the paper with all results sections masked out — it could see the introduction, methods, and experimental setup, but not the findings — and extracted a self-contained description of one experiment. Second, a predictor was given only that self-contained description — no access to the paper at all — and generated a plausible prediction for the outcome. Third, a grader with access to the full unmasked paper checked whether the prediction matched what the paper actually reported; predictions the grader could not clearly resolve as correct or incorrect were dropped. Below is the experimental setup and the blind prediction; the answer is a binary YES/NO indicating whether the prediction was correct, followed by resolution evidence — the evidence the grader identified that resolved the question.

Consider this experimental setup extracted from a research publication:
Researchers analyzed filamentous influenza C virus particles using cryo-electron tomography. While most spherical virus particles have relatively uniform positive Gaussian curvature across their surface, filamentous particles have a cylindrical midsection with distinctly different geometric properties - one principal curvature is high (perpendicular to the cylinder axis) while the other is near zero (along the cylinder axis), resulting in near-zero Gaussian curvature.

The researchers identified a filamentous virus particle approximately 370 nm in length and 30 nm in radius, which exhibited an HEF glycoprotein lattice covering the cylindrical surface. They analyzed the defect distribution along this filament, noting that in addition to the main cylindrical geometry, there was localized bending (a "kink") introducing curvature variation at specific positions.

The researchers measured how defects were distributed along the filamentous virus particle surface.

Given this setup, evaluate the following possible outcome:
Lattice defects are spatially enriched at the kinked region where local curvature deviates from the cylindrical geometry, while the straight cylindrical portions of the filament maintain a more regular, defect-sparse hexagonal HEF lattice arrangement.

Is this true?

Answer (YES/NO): YES